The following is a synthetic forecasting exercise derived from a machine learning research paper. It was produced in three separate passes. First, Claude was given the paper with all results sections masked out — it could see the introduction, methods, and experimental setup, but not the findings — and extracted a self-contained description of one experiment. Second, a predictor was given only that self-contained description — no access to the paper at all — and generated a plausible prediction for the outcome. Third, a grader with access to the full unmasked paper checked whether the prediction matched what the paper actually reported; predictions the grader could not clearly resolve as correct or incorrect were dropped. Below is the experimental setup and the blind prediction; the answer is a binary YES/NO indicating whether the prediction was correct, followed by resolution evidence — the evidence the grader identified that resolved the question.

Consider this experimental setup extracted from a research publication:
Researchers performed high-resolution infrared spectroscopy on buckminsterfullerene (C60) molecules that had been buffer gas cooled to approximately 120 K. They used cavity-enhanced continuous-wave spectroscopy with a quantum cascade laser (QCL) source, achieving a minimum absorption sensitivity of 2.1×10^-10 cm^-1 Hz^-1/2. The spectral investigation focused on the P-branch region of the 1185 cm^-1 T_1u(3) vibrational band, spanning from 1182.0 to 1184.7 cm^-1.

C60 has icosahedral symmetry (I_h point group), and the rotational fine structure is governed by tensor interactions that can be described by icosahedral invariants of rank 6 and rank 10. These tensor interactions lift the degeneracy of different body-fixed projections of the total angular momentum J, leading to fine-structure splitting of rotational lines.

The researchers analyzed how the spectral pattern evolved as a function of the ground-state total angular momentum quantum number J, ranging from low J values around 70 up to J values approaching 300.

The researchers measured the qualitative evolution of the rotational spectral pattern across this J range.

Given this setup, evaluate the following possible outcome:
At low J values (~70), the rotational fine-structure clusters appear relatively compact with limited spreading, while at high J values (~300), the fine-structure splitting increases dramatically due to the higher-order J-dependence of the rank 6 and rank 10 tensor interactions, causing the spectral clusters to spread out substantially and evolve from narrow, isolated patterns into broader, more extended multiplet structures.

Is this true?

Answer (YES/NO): NO